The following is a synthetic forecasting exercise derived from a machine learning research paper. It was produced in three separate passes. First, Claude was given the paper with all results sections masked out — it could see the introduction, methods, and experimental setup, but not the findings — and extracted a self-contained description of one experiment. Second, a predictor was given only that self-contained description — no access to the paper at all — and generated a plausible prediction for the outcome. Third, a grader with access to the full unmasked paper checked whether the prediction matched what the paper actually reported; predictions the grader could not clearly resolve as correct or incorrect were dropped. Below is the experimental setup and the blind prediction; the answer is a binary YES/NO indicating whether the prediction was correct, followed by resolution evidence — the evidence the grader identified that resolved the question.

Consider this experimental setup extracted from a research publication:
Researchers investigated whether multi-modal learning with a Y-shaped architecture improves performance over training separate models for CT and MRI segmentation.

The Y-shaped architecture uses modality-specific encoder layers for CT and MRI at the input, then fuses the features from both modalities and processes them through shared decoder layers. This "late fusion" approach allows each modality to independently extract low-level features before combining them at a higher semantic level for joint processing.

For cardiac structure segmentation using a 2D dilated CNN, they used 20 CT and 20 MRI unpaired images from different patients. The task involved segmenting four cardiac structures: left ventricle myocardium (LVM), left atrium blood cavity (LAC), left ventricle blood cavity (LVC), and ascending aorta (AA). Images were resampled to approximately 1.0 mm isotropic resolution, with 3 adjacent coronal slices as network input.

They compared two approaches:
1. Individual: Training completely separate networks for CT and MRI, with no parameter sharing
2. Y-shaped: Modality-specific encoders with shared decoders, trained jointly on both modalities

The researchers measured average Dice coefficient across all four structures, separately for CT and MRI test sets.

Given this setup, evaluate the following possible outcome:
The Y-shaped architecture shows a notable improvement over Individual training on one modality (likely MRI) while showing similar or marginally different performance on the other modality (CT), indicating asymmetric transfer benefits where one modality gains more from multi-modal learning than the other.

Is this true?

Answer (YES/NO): NO